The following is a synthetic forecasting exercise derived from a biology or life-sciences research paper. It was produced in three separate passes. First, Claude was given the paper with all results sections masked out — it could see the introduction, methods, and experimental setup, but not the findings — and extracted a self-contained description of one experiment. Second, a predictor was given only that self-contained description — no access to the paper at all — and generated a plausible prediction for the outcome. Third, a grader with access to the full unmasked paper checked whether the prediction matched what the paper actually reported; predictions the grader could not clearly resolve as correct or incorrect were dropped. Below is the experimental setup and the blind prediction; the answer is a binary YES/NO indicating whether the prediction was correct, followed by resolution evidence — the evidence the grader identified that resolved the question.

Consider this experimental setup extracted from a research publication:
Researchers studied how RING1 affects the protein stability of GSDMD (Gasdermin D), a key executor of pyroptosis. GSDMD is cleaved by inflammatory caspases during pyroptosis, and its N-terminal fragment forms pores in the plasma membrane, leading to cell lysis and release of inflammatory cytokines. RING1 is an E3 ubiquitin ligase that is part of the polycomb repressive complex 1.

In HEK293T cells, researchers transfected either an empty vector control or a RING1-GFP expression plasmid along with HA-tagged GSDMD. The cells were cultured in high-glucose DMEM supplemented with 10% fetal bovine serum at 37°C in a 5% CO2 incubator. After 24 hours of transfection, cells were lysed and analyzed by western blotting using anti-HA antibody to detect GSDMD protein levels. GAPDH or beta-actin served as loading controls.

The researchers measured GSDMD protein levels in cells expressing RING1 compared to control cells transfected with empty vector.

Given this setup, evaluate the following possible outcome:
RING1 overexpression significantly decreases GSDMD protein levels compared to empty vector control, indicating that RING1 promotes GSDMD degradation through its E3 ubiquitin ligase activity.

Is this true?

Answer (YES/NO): YES